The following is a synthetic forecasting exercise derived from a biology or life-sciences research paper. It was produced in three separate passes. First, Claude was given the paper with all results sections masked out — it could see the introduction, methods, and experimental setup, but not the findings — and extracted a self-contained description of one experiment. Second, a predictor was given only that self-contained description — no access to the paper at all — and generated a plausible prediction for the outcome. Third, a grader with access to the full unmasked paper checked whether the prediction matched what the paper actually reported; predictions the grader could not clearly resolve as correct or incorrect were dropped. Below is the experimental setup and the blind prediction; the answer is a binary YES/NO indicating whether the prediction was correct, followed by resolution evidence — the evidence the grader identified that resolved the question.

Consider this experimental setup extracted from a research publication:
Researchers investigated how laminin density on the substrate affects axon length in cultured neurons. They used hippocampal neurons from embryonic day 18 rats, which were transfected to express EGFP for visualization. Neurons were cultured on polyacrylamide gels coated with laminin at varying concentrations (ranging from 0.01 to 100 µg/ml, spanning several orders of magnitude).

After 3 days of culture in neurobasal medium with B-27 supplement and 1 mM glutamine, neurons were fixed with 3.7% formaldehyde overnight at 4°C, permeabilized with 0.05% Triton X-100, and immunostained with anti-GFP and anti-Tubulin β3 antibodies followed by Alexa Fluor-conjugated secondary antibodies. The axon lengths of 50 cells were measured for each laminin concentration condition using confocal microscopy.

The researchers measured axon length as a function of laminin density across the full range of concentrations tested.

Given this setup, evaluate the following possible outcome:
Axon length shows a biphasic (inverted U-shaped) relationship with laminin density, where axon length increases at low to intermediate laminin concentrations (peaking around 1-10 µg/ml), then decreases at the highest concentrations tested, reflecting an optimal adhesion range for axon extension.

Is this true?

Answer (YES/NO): NO